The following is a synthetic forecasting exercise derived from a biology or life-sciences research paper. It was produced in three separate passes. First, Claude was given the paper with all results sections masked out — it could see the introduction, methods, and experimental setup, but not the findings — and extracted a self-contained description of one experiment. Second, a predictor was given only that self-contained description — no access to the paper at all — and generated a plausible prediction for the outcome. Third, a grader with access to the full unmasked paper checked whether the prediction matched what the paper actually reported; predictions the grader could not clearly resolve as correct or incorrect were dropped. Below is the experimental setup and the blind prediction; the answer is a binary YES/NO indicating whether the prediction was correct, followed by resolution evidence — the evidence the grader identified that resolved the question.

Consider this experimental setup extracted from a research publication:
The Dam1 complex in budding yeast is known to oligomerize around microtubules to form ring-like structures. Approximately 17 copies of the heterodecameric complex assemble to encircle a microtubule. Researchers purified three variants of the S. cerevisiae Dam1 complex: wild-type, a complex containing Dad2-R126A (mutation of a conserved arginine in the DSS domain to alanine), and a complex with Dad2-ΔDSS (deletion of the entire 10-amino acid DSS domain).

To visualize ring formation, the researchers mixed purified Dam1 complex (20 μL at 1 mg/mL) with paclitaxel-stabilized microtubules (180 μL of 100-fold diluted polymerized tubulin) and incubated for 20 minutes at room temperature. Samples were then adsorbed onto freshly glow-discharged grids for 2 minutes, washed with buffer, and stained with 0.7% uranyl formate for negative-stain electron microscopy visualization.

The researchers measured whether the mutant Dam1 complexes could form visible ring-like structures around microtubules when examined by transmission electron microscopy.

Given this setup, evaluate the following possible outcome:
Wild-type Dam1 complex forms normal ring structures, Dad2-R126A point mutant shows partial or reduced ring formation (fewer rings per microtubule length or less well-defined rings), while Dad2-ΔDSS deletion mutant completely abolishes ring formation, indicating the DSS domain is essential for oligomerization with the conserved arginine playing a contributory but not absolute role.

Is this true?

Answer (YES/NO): NO